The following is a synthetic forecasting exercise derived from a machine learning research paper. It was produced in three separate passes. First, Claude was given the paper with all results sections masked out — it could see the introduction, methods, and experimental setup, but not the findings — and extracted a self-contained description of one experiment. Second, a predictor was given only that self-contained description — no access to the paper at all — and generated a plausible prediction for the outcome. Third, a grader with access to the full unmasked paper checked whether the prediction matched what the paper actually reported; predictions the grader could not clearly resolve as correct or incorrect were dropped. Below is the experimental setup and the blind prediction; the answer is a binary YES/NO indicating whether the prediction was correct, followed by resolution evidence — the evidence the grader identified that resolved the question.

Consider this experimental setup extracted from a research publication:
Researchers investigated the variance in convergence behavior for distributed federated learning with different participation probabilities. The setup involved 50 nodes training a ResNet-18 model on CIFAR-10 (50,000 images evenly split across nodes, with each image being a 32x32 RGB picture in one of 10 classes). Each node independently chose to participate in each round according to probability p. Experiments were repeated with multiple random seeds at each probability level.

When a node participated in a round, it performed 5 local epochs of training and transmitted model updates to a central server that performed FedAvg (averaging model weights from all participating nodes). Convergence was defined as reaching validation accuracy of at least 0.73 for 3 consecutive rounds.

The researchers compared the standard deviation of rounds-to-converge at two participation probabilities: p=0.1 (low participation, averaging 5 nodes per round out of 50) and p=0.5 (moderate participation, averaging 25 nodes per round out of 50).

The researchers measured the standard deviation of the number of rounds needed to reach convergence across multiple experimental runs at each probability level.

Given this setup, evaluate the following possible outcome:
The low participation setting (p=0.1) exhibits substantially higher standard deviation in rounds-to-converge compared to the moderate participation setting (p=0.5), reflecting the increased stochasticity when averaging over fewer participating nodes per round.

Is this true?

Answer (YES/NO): YES